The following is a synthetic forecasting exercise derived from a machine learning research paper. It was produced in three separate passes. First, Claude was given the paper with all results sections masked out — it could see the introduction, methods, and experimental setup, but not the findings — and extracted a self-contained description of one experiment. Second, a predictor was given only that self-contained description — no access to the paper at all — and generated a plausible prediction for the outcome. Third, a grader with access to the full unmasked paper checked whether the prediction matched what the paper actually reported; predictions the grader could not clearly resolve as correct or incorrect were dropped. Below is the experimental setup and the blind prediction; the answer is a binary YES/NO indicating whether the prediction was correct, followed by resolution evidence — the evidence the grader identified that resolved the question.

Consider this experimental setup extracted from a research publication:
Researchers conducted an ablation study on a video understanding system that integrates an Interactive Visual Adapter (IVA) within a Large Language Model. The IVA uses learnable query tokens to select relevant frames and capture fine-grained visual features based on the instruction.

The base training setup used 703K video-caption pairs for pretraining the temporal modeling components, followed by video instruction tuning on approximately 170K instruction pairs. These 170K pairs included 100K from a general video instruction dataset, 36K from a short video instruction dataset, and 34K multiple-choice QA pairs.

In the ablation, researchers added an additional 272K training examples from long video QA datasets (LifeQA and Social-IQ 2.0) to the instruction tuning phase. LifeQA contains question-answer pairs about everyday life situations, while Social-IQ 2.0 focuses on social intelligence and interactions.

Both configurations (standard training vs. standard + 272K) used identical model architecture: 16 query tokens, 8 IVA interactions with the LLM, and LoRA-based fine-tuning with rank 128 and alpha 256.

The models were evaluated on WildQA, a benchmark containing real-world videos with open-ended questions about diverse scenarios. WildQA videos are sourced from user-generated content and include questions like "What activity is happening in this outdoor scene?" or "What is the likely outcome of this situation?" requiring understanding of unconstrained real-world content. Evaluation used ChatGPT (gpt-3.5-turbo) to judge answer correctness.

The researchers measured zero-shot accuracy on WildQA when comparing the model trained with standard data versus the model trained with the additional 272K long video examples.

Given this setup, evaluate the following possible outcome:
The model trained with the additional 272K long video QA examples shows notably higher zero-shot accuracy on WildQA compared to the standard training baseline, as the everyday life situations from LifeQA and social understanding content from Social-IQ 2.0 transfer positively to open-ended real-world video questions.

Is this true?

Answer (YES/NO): NO